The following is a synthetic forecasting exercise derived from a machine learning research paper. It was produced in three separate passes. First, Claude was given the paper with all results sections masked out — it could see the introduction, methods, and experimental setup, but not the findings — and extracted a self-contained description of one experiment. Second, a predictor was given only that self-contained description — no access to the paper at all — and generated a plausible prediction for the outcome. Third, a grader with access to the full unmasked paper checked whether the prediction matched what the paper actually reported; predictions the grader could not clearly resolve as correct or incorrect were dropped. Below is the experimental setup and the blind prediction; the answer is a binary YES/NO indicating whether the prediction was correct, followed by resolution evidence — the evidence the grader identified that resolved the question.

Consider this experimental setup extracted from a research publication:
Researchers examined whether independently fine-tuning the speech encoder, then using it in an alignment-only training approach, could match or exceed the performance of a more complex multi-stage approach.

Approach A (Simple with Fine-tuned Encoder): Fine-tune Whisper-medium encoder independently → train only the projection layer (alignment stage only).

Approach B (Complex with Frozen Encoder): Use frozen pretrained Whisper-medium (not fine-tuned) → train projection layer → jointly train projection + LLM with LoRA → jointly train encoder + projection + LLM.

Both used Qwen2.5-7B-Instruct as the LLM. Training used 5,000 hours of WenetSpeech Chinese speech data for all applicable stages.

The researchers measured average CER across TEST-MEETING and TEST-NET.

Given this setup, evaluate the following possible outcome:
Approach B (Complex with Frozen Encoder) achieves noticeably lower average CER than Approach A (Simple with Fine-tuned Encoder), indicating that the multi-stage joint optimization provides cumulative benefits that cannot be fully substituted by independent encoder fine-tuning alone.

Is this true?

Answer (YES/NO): NO